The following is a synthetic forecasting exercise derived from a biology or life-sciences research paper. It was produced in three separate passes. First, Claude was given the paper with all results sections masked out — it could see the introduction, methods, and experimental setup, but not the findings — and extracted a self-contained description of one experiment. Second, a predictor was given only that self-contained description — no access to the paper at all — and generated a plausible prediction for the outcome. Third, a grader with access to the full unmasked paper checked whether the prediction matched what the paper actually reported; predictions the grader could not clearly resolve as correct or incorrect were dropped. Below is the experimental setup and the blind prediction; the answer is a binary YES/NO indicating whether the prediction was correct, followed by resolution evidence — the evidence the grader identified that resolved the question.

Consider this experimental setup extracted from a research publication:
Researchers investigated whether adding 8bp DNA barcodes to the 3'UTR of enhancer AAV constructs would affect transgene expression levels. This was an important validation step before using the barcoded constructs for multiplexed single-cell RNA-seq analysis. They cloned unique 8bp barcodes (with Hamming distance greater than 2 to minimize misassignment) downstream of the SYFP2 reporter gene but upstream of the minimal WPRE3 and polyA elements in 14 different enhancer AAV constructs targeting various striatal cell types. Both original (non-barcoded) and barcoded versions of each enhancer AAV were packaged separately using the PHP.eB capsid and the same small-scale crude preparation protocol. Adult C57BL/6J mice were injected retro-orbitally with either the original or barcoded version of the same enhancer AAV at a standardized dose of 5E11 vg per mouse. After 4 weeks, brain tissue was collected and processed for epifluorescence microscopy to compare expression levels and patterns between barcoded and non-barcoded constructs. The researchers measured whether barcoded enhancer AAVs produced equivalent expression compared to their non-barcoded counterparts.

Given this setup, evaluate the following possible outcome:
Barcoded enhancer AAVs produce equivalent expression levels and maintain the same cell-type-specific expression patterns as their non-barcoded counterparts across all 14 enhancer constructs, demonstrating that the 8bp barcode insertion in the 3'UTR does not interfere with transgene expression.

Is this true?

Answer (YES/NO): YES